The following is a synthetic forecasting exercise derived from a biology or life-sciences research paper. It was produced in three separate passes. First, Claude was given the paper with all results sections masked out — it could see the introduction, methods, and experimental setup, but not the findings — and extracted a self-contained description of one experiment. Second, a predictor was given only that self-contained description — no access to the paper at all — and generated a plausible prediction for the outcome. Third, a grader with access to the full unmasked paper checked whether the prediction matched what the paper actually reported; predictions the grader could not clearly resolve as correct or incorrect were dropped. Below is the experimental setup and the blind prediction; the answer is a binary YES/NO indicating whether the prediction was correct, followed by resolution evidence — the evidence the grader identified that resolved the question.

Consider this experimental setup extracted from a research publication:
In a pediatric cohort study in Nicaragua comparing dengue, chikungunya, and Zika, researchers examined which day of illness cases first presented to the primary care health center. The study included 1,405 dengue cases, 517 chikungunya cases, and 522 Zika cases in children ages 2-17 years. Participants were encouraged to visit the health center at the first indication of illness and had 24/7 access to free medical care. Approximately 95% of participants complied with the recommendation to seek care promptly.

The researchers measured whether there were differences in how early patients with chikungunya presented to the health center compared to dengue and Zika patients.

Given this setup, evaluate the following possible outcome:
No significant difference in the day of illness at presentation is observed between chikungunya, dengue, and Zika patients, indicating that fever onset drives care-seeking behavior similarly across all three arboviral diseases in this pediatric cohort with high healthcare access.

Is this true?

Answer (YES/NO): NO